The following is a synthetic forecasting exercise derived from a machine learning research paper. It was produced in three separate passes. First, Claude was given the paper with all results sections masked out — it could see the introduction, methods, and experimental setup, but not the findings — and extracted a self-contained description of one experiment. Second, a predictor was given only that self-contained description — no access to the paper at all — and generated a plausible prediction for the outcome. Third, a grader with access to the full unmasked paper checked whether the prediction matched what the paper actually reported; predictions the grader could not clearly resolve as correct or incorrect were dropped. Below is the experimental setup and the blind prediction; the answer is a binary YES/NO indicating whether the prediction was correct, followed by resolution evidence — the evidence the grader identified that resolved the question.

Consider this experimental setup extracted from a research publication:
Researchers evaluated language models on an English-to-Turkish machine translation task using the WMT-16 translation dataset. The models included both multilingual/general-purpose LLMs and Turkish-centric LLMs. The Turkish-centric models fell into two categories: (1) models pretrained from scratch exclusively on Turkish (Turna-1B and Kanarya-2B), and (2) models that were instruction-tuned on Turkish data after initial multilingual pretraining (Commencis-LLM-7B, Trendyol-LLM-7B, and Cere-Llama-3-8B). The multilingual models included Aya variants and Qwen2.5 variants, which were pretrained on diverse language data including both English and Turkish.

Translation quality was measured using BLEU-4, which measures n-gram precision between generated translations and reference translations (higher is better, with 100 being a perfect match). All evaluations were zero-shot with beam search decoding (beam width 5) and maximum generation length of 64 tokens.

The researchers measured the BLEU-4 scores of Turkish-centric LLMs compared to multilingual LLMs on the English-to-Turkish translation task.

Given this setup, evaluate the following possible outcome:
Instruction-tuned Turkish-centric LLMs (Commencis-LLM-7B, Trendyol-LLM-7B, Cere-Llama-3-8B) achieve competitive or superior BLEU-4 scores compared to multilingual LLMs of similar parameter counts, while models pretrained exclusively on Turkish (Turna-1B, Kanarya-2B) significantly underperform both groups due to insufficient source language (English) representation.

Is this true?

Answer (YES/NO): NO